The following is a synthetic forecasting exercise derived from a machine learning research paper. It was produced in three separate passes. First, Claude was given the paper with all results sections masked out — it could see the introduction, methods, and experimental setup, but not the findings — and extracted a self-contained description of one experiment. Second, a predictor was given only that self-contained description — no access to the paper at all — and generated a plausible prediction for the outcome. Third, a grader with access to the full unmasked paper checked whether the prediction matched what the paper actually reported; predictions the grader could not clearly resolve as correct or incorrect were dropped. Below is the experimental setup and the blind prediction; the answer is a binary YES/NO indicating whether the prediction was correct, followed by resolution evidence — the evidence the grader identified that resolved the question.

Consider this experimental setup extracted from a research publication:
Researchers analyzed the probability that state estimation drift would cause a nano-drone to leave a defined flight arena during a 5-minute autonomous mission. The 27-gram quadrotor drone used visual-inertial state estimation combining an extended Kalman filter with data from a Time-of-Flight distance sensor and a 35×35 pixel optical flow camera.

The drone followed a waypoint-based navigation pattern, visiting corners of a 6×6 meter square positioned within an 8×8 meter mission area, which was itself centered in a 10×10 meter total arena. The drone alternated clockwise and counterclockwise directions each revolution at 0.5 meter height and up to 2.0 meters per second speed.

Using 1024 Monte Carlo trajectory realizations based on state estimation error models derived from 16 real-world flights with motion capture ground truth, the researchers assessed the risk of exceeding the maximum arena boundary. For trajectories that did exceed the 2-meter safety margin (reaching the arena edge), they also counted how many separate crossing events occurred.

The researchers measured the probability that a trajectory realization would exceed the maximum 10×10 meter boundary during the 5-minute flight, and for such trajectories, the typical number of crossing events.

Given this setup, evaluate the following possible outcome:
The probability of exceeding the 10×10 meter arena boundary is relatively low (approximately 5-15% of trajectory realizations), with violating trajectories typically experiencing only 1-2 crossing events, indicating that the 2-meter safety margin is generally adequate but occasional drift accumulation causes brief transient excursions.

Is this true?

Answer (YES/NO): NO